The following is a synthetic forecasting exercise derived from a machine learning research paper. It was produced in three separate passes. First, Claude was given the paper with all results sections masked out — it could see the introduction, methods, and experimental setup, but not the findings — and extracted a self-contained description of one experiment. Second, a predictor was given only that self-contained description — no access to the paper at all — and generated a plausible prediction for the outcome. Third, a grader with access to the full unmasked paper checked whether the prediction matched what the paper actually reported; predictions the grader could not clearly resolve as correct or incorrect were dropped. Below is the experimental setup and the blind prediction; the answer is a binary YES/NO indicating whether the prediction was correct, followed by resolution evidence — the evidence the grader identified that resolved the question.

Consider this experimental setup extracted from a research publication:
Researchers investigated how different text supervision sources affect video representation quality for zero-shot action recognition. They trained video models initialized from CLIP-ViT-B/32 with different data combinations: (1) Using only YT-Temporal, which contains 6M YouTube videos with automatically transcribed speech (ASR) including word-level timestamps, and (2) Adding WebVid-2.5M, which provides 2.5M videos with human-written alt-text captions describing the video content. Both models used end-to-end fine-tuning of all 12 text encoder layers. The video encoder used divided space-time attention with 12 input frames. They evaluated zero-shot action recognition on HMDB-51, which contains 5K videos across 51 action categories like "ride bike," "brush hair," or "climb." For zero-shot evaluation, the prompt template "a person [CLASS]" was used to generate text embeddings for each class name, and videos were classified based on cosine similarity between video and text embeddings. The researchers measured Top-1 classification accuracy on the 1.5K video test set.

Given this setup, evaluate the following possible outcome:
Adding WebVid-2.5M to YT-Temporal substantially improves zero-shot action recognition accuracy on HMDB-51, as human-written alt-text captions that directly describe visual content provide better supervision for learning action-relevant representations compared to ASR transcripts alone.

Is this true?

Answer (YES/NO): NO